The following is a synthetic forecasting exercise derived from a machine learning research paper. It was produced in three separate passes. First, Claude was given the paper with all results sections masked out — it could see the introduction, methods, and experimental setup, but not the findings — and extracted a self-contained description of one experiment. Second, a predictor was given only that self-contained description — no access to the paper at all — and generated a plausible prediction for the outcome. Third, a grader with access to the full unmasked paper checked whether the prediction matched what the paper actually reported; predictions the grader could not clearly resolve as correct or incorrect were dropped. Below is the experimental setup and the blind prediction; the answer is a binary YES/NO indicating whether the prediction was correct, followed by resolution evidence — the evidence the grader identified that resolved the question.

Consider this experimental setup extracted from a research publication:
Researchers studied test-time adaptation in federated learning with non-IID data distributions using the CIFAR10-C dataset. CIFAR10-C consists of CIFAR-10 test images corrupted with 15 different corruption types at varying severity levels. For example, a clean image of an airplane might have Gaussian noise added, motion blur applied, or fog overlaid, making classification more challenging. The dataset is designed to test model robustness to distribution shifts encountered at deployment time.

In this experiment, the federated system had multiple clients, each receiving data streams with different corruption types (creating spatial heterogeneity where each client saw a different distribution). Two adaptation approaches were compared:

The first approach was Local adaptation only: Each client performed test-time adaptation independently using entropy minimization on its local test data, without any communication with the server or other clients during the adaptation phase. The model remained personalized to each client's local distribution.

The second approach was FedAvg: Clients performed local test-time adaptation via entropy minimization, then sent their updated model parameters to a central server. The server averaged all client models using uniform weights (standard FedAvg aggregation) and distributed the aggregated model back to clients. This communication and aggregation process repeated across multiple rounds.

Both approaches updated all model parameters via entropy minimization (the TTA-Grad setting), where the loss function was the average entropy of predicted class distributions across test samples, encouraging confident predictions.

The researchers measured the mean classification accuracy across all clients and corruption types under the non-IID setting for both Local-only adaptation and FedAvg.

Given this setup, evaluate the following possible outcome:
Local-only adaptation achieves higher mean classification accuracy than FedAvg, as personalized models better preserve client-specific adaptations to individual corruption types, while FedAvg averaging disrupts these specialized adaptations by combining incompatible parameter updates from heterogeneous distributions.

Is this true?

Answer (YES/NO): YES